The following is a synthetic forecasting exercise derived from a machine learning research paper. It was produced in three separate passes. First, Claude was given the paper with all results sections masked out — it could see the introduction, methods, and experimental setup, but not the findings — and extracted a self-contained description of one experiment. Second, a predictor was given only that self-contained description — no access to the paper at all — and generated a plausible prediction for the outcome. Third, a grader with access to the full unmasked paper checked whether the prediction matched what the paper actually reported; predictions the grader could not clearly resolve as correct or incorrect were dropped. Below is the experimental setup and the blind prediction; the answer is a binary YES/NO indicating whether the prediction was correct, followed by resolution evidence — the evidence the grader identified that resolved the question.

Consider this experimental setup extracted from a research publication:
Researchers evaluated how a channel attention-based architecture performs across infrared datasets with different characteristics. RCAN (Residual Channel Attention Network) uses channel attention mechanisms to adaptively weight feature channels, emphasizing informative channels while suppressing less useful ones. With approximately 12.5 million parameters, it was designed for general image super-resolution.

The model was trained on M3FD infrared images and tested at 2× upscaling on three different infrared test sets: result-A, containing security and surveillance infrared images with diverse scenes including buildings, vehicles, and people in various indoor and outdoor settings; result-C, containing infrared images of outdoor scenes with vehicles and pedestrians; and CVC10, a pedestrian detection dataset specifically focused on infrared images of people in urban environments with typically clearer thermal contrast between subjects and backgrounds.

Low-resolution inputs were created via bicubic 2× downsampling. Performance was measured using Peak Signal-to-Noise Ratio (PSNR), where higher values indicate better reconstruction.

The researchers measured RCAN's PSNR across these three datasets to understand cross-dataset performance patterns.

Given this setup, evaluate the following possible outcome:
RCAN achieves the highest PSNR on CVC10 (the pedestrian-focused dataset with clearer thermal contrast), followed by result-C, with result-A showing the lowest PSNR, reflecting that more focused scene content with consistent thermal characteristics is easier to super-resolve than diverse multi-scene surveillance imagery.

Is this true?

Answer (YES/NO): YES